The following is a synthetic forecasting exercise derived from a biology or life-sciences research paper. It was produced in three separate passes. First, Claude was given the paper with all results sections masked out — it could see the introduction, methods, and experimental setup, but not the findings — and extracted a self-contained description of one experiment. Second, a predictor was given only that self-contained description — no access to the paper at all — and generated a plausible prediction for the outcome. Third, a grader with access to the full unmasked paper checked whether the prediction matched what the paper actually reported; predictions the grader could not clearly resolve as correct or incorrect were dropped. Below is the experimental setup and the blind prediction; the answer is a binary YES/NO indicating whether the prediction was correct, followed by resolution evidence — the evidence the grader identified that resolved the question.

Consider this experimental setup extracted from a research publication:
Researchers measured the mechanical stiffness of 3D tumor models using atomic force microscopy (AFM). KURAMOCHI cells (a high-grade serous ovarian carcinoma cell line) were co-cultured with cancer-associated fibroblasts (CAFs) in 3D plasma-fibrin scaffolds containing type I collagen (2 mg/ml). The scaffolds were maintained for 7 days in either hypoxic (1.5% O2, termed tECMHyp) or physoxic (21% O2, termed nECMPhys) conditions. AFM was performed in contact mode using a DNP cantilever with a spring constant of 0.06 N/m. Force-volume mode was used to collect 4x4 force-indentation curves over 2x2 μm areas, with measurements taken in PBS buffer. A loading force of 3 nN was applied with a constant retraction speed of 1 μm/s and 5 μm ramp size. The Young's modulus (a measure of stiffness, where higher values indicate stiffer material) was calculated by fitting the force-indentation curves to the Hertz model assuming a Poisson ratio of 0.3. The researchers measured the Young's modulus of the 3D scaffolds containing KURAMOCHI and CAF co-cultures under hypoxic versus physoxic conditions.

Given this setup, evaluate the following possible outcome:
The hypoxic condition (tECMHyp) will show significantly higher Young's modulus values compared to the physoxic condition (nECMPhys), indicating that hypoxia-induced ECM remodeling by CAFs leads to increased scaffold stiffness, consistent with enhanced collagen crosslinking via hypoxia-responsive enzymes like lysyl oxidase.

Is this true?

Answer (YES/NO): YES